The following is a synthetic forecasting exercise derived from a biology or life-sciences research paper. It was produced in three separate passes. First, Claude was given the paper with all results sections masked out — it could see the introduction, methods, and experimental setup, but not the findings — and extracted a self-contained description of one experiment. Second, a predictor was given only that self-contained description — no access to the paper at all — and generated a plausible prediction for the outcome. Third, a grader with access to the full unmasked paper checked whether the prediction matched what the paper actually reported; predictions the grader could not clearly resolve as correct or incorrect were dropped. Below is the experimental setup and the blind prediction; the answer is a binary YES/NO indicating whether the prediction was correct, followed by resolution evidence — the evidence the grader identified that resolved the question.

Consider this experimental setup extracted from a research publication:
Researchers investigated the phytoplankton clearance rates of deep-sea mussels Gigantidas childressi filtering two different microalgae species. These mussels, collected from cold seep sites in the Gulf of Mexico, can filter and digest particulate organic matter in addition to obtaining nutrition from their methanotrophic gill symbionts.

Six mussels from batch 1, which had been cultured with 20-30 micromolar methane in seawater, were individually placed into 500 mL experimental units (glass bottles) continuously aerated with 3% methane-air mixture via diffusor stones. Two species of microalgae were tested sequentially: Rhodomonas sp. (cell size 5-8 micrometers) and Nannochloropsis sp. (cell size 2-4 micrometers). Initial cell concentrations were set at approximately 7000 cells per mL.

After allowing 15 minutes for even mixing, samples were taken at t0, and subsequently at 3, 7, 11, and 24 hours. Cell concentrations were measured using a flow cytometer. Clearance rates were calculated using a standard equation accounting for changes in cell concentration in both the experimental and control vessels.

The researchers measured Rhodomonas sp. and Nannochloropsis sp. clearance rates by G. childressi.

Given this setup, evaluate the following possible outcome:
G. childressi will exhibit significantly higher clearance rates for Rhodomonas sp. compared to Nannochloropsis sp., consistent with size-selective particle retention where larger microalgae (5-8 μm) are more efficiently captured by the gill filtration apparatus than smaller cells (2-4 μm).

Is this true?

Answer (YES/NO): YES